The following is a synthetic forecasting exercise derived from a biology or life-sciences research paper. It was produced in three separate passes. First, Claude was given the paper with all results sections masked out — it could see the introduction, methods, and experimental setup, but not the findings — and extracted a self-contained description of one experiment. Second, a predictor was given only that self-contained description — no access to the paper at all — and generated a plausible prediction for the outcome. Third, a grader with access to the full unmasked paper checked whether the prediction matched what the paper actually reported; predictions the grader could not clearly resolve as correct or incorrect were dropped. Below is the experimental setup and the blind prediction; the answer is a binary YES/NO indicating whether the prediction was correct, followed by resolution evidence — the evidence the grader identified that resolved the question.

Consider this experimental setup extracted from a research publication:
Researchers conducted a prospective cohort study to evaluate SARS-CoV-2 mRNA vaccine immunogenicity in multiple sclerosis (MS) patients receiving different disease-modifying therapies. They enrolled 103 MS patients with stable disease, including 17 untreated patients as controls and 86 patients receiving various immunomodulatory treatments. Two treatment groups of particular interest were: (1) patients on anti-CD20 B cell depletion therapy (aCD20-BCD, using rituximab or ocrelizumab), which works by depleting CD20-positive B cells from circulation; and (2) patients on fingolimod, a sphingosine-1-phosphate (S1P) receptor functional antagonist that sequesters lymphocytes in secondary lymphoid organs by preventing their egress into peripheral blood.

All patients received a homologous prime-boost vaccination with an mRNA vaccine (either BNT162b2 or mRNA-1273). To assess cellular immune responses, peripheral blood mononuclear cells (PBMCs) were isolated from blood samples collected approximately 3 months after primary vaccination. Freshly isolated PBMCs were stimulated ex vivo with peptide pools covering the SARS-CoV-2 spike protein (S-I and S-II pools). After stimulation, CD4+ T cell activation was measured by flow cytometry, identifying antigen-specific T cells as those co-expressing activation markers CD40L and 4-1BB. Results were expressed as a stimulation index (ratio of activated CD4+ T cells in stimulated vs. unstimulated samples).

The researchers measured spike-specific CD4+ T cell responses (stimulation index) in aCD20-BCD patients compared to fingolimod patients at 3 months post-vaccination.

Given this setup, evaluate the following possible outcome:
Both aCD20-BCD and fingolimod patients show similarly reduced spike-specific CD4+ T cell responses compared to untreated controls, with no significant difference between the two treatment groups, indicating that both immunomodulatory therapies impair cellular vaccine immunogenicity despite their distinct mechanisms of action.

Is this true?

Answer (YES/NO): NO